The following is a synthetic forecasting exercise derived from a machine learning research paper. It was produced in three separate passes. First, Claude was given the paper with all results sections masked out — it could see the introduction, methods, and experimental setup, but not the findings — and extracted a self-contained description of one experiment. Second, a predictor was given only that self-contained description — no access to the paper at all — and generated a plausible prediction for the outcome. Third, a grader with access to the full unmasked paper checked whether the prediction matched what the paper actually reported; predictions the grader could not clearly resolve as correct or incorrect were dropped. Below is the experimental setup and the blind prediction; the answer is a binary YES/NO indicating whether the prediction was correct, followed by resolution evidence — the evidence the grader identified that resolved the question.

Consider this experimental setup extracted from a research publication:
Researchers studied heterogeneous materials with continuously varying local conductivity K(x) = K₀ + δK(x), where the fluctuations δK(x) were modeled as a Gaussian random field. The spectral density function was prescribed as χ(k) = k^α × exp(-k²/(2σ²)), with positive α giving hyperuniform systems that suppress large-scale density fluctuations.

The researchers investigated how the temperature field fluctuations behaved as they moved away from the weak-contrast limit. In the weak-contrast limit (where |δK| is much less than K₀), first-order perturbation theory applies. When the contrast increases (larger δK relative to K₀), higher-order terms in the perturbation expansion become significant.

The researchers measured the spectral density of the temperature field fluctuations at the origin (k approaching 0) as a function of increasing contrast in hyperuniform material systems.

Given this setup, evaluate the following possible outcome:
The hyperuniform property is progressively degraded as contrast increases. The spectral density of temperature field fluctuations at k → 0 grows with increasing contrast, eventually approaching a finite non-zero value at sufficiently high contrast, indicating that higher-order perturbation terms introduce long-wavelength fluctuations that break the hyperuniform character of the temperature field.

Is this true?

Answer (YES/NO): NO